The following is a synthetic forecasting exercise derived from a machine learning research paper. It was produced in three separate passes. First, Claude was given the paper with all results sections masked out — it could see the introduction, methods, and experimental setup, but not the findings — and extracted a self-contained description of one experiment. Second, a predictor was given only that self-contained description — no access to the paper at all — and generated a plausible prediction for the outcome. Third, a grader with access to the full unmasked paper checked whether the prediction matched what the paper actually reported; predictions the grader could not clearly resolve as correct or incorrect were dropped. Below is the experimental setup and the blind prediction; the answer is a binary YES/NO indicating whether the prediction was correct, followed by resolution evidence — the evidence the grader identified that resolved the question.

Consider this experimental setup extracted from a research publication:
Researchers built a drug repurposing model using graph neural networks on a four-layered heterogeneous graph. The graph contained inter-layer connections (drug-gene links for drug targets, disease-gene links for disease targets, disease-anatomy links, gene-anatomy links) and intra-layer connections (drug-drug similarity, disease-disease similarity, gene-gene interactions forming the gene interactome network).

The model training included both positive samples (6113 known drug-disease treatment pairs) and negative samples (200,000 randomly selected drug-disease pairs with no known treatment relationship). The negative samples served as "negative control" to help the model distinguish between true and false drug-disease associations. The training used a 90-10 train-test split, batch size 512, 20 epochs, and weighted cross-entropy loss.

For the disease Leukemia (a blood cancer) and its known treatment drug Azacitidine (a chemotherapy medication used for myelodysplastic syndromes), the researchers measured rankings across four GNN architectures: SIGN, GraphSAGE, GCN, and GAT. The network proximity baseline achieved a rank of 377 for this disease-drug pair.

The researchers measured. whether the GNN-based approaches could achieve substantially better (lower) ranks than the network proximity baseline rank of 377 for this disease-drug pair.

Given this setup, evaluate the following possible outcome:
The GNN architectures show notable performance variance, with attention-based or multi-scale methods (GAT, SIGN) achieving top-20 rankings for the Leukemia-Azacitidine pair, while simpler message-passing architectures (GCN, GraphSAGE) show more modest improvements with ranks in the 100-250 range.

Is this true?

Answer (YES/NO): NO